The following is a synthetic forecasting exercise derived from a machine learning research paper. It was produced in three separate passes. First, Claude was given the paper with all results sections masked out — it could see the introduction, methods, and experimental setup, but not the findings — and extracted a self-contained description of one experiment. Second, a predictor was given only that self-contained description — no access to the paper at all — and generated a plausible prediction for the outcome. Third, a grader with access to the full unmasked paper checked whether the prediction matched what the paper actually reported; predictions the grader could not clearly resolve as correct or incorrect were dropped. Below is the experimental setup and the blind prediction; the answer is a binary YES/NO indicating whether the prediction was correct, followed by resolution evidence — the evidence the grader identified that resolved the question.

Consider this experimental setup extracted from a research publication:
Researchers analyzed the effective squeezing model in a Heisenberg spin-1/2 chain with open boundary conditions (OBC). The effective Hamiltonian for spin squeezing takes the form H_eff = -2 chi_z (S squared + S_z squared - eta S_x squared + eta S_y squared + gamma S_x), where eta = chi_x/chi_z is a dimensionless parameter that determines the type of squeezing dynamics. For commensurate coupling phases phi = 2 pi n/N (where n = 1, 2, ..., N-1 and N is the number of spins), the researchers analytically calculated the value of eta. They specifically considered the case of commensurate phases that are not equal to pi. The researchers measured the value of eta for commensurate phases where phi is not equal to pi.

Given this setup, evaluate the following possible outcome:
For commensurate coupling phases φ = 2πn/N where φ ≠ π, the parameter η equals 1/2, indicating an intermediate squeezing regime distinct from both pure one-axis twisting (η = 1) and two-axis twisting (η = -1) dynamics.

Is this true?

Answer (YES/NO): NO